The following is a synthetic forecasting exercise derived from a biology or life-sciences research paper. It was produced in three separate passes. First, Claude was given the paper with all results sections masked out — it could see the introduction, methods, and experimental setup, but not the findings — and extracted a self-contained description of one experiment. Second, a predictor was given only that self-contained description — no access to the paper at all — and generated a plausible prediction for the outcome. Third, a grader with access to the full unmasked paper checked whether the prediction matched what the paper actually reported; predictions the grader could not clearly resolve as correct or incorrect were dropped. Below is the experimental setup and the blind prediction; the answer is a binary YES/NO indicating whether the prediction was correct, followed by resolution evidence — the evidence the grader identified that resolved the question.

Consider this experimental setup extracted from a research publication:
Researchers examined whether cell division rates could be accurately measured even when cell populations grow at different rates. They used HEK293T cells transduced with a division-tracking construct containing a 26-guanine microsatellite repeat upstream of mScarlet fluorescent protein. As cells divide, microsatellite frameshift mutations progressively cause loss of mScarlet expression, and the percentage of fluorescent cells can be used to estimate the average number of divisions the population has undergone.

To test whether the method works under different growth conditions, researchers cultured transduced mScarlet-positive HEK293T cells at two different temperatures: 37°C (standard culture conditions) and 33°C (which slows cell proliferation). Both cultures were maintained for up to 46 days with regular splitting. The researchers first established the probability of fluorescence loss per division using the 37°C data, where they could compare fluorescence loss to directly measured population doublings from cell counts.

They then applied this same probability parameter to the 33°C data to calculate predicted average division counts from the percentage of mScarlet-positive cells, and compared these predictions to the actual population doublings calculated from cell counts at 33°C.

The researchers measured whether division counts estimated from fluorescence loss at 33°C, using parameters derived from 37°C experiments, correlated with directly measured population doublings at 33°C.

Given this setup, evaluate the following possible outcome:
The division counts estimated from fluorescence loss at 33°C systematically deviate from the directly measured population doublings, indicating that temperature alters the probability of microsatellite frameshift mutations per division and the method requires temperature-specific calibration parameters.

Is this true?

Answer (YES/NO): NO